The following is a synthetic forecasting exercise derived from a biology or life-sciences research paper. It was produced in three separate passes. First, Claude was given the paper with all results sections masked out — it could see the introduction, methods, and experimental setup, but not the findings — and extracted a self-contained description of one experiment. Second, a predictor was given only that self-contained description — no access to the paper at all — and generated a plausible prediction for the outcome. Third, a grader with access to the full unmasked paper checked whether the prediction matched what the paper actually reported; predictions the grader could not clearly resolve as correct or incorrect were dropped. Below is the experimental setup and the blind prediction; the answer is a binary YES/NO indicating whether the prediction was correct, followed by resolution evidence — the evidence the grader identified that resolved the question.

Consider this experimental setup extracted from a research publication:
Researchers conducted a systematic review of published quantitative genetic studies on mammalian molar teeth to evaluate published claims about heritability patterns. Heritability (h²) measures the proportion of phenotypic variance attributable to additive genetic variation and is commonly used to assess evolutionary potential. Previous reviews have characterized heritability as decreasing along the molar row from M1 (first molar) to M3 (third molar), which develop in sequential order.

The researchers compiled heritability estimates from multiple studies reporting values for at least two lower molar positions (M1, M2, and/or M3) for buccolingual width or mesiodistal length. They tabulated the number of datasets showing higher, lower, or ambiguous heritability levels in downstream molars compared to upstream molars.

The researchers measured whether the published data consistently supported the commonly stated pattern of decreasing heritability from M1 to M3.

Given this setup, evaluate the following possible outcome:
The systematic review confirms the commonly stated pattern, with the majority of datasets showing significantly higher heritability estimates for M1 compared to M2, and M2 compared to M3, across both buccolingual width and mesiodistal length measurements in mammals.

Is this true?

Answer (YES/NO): NO